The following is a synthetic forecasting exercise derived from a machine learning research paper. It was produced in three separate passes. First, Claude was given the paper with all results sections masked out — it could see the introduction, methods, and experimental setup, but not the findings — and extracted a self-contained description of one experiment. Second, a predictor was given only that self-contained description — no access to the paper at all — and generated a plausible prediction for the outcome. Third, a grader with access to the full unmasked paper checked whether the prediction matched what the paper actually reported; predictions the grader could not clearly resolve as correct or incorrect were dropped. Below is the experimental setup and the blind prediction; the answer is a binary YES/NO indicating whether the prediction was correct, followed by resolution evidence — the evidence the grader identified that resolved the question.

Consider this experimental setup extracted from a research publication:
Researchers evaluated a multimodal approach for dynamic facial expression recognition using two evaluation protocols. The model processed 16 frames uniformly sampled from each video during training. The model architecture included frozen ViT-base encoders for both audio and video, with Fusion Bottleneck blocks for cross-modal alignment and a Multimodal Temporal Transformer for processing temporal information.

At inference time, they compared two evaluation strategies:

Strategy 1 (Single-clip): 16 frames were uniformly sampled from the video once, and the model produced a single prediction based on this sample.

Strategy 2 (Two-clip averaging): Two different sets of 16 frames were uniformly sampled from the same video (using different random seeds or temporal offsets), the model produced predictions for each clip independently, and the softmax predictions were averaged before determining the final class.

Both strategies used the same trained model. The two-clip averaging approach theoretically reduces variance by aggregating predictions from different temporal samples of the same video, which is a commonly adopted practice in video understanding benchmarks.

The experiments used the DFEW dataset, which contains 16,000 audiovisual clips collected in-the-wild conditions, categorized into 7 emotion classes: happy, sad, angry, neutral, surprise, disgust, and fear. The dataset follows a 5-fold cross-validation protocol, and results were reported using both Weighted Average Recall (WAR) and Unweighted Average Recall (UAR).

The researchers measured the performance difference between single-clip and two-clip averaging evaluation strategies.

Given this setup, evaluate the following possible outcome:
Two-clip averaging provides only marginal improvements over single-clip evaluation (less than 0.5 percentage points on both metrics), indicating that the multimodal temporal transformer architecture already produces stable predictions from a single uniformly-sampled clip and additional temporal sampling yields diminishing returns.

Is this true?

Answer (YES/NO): NO